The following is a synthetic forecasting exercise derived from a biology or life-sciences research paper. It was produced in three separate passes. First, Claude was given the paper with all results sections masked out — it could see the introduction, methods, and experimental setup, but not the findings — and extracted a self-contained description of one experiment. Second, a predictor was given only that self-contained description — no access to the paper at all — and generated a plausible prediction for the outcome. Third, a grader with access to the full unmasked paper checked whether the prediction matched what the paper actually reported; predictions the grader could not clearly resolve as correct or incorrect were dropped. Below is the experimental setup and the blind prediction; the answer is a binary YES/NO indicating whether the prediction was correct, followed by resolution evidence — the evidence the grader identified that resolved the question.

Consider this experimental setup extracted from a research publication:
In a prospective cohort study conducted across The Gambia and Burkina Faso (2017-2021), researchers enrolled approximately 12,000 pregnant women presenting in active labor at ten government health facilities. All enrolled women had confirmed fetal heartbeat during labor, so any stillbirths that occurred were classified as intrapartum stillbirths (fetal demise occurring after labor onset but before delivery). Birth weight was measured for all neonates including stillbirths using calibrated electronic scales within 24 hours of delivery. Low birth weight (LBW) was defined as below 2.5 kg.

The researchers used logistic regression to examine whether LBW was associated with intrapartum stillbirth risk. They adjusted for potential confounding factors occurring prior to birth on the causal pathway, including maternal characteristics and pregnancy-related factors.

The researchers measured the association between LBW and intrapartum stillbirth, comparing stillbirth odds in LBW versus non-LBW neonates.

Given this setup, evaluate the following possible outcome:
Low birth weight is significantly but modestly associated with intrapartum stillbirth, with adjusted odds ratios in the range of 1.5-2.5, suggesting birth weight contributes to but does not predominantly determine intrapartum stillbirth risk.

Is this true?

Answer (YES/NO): NO